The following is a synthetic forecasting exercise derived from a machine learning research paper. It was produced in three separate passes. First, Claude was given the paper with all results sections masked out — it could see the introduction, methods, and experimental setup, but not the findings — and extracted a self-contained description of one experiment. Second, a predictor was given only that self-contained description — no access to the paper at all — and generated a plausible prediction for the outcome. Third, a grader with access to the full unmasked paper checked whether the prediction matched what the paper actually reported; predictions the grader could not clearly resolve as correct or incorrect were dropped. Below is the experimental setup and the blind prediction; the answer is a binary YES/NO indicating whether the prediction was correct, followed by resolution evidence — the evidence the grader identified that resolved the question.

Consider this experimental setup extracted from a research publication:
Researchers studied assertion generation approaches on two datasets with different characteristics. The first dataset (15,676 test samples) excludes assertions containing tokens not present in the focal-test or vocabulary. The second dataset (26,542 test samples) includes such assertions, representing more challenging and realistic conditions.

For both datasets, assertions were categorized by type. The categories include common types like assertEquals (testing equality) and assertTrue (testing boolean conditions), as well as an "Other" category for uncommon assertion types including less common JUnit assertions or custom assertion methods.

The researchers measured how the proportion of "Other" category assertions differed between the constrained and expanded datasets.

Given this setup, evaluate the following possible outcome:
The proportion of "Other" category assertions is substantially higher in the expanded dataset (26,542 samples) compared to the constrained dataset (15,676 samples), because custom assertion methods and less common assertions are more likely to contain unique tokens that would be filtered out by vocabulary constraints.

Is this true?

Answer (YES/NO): YES